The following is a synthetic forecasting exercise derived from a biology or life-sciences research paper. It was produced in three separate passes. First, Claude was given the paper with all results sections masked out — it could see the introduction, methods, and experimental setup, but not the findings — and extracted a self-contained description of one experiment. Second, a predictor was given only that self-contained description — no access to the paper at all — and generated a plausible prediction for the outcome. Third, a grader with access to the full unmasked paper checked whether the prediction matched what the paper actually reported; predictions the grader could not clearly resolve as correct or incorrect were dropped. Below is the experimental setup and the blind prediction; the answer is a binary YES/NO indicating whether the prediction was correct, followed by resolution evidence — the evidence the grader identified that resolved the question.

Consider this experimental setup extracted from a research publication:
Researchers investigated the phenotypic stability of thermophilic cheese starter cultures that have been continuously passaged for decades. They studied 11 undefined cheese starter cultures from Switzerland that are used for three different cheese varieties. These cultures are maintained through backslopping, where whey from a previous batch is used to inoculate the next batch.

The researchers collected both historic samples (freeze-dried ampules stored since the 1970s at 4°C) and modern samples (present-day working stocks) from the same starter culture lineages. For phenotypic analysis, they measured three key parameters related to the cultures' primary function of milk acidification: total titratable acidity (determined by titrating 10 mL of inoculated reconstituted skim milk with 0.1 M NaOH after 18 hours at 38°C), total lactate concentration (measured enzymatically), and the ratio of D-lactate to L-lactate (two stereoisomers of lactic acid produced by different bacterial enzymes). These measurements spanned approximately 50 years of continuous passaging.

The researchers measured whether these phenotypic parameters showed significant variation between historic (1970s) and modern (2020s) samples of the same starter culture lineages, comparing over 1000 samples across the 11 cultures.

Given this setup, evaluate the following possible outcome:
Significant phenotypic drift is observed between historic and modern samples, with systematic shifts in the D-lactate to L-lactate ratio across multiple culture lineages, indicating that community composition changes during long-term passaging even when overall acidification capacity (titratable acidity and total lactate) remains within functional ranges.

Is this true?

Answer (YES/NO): NO